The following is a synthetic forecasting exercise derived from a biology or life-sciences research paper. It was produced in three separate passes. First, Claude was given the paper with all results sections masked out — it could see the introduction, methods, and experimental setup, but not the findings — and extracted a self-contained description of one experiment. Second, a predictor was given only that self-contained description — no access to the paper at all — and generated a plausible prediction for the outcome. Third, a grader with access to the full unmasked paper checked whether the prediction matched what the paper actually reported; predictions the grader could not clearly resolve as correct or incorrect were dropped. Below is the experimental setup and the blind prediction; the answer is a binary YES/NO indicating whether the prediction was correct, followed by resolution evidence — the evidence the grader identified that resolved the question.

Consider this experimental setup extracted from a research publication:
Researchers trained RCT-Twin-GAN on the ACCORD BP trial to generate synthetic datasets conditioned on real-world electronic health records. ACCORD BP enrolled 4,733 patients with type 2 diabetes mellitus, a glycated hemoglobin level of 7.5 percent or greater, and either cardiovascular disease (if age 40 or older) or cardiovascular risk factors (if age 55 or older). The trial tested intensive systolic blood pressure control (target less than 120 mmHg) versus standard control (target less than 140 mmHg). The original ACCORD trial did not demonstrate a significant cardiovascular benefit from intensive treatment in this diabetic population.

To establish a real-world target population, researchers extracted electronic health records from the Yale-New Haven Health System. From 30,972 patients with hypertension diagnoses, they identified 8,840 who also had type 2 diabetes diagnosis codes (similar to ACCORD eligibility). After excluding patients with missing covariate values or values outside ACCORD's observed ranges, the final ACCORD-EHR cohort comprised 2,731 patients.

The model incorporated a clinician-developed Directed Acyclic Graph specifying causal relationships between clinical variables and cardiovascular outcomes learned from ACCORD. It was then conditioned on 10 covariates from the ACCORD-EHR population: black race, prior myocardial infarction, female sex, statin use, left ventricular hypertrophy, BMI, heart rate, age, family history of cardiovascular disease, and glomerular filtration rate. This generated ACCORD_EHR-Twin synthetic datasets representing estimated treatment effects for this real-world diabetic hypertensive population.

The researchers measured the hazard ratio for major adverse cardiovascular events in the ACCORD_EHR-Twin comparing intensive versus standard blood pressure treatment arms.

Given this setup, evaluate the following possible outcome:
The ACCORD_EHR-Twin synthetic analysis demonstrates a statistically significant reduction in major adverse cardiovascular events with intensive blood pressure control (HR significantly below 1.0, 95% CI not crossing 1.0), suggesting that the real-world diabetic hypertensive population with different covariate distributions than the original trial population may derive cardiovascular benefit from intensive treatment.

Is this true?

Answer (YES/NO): NO